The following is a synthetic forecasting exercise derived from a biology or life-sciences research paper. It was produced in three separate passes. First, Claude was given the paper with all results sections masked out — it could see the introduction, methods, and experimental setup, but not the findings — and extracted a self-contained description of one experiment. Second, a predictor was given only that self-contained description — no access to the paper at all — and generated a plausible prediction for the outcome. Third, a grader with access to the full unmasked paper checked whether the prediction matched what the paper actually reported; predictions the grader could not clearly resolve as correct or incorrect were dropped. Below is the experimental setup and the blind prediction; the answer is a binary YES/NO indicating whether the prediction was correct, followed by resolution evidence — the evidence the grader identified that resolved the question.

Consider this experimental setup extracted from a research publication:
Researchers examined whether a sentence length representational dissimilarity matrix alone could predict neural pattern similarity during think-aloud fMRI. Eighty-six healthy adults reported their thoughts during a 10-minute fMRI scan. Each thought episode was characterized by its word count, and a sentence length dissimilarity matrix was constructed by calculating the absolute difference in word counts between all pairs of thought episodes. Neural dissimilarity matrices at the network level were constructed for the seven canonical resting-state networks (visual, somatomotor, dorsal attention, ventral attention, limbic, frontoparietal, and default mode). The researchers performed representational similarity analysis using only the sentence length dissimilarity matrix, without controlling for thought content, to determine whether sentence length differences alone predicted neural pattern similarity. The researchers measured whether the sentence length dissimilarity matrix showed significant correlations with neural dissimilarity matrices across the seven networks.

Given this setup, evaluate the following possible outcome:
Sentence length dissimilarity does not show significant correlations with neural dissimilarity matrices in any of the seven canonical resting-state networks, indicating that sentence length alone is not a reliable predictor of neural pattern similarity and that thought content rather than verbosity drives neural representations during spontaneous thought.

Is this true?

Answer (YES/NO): NO